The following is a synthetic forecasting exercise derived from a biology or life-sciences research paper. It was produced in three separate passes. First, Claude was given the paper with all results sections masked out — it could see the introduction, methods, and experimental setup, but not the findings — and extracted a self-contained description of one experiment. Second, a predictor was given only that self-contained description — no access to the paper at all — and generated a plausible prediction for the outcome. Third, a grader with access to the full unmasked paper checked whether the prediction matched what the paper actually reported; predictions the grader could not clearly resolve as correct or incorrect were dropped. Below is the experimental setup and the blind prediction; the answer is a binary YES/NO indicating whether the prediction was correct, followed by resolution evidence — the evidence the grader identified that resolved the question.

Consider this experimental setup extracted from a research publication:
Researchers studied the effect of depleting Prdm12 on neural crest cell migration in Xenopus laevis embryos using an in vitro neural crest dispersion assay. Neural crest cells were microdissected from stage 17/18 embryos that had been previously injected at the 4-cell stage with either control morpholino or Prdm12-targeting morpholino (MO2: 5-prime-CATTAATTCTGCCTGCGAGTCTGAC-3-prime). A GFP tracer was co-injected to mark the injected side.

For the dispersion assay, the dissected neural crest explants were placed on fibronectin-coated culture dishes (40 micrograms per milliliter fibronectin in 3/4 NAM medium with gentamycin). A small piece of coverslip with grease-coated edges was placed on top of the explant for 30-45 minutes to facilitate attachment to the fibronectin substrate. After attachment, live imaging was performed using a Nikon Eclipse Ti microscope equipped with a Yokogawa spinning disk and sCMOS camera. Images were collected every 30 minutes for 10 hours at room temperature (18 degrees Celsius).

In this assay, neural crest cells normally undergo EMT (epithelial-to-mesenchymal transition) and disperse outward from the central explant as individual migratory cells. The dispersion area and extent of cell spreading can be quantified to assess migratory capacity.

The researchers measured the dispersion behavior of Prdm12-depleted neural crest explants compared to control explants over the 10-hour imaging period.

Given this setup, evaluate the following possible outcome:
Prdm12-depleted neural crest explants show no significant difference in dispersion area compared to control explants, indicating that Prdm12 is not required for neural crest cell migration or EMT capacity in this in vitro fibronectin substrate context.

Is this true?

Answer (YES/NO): NO